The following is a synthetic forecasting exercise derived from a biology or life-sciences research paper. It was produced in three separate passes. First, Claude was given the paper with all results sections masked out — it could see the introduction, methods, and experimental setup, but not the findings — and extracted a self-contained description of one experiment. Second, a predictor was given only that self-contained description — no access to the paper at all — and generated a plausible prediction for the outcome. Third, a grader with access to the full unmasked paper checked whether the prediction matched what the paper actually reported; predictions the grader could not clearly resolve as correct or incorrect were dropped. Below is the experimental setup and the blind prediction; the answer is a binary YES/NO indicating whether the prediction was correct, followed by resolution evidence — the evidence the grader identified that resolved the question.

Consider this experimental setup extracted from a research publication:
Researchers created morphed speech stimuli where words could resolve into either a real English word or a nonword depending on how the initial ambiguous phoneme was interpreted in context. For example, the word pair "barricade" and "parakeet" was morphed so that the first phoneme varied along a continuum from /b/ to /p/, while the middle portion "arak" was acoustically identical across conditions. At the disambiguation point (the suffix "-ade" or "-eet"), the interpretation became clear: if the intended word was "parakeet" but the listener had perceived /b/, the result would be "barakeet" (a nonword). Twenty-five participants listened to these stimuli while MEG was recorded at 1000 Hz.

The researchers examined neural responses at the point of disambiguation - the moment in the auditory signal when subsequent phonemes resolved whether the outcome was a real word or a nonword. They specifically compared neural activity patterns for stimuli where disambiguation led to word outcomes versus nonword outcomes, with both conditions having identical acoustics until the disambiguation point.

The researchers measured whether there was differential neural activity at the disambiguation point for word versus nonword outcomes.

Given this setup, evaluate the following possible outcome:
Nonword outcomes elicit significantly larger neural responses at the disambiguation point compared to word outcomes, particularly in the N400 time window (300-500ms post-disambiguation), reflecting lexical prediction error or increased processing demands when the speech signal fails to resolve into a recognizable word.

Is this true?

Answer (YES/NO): NO